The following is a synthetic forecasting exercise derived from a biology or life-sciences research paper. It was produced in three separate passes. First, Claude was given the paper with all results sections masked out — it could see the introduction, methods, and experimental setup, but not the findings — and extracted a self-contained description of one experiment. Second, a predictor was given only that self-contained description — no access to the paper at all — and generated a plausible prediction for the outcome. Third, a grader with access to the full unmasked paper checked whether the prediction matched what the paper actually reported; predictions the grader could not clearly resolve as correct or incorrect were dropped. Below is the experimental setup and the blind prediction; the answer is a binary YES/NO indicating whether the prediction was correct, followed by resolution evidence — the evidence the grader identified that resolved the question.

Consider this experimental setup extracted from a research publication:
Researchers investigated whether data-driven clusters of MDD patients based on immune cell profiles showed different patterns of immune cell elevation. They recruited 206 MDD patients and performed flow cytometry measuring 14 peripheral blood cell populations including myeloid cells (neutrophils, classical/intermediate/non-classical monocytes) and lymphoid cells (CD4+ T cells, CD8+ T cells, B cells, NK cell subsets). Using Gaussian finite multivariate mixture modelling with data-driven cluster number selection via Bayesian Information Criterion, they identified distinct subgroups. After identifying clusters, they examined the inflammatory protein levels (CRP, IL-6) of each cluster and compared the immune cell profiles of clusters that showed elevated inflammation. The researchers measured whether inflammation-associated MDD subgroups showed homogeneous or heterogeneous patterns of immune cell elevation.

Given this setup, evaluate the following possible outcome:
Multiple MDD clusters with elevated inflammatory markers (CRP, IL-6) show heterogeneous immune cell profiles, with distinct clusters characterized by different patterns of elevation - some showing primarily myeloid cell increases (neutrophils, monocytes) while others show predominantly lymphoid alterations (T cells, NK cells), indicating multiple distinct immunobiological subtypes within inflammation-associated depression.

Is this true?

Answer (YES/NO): YES